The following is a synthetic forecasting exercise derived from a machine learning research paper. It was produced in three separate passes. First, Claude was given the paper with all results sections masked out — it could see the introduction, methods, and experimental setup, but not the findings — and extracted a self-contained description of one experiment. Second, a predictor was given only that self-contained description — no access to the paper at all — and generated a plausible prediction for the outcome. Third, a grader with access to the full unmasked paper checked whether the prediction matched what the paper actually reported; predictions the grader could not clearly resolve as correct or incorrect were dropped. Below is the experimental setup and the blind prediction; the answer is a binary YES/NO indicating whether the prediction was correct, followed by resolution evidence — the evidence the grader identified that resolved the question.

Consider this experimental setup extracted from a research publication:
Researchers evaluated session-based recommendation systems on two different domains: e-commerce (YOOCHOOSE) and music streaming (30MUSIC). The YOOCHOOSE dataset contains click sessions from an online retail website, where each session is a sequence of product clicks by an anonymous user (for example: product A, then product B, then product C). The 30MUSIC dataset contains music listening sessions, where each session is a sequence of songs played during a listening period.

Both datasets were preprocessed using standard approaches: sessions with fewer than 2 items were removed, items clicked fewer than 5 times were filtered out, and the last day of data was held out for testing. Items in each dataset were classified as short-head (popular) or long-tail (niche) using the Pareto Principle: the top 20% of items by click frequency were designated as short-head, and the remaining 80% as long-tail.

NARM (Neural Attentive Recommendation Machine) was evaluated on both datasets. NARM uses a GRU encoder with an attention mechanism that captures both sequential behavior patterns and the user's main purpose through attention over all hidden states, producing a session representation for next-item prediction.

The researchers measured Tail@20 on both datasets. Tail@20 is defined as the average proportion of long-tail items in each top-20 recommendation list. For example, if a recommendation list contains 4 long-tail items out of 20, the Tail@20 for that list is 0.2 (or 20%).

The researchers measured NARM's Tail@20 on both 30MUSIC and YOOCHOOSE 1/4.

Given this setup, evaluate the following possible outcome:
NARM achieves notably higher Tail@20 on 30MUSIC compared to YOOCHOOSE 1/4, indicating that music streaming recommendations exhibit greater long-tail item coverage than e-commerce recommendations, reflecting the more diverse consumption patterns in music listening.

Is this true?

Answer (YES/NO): YES